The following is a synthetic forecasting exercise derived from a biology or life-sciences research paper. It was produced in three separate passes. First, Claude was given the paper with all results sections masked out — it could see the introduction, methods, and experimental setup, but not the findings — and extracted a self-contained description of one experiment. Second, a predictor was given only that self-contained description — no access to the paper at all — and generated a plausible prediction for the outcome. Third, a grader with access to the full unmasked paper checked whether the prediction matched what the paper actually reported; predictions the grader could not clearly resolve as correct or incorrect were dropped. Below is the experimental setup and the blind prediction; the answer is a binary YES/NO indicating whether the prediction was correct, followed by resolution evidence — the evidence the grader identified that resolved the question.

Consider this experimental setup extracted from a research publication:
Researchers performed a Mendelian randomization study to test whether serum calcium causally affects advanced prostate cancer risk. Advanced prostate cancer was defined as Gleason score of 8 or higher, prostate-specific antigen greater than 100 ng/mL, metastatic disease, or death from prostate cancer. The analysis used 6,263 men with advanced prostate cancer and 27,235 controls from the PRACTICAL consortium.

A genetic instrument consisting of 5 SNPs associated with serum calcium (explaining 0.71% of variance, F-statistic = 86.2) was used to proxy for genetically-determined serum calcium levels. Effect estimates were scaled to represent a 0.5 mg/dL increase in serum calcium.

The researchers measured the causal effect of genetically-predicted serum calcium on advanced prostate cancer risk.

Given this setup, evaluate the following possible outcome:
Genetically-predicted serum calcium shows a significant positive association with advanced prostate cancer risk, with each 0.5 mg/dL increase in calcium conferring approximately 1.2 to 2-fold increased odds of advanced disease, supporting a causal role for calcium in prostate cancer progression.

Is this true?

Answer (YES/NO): NO